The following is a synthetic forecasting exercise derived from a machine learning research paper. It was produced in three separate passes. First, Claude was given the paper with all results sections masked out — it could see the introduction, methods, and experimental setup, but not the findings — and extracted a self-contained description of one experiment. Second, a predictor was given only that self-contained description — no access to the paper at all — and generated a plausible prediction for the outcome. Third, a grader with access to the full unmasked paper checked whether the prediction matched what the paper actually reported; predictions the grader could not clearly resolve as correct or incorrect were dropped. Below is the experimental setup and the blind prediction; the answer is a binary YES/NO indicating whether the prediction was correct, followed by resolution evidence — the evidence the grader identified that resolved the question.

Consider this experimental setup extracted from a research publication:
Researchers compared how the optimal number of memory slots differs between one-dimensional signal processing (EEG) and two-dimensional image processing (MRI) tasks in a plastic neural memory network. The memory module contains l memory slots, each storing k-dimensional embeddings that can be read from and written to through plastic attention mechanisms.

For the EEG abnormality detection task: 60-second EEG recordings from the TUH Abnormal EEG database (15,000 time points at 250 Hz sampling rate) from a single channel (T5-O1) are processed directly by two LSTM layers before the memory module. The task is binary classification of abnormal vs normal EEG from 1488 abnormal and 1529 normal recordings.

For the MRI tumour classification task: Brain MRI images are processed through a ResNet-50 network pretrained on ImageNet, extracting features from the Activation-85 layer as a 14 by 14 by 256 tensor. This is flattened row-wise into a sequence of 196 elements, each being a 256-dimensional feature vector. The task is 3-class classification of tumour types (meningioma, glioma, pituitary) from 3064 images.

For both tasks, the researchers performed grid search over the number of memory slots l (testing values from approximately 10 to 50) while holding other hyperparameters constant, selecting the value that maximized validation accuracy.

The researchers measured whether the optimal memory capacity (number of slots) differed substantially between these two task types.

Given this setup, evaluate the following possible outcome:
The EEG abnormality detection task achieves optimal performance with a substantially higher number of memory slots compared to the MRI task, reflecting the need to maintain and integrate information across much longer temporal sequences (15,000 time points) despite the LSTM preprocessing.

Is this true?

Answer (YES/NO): NO